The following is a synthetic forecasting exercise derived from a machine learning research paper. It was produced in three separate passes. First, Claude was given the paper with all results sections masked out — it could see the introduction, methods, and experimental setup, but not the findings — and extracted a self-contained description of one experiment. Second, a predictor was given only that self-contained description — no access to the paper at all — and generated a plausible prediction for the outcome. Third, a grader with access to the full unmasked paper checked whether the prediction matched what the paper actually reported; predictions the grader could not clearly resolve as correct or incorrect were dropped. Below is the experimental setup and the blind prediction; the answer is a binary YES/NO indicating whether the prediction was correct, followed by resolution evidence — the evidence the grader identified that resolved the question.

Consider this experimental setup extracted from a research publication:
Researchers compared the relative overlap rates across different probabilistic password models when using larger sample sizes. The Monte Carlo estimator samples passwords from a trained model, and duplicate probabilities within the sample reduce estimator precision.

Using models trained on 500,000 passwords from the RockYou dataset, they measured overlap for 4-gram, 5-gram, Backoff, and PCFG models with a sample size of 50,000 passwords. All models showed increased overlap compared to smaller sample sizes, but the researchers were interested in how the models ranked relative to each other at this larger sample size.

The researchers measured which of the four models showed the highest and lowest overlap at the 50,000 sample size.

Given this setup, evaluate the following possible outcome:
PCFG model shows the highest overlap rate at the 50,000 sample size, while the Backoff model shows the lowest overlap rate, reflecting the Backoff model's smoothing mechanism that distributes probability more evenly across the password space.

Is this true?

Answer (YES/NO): NO